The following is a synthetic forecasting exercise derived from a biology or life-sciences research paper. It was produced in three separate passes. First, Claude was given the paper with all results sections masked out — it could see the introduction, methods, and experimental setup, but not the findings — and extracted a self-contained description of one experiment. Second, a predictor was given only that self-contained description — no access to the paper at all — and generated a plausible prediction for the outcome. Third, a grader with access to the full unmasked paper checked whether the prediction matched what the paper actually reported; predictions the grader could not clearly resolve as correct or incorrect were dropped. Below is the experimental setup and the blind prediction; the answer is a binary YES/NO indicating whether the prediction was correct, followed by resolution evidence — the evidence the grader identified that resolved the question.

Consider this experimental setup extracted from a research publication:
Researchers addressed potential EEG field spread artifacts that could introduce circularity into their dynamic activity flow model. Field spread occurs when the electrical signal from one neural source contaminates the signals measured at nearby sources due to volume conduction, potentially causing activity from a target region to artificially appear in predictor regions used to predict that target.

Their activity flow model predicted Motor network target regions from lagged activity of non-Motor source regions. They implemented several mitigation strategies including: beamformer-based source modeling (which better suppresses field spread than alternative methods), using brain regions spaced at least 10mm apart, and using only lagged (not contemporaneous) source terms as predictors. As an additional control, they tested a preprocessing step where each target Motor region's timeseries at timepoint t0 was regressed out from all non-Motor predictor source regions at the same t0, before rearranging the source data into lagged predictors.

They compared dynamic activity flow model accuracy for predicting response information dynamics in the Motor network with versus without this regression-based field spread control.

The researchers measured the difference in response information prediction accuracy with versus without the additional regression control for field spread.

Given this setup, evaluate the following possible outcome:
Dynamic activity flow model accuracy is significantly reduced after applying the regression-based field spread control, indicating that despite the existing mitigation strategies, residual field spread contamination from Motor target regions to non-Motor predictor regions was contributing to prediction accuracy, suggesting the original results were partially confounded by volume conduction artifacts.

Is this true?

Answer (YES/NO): NO